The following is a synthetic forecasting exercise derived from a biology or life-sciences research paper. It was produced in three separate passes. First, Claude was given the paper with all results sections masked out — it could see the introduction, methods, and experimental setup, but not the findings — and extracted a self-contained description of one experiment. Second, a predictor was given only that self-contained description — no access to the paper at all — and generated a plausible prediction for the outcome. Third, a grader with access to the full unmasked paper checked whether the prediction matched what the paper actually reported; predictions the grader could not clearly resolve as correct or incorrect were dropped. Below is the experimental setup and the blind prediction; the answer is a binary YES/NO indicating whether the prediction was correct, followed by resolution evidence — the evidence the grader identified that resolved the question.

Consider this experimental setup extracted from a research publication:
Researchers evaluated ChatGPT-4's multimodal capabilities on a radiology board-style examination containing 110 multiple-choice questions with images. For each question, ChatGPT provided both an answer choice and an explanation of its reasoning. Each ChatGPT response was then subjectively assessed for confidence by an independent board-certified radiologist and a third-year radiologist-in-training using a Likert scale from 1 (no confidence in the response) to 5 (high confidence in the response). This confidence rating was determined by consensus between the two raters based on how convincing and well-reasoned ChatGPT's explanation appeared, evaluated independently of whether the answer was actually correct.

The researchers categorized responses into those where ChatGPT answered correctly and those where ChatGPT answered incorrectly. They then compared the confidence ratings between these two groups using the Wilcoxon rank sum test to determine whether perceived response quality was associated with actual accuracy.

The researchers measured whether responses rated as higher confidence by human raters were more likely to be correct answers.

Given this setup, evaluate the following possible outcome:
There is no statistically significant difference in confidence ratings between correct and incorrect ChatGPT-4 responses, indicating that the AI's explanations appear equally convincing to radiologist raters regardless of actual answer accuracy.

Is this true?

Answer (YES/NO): NO